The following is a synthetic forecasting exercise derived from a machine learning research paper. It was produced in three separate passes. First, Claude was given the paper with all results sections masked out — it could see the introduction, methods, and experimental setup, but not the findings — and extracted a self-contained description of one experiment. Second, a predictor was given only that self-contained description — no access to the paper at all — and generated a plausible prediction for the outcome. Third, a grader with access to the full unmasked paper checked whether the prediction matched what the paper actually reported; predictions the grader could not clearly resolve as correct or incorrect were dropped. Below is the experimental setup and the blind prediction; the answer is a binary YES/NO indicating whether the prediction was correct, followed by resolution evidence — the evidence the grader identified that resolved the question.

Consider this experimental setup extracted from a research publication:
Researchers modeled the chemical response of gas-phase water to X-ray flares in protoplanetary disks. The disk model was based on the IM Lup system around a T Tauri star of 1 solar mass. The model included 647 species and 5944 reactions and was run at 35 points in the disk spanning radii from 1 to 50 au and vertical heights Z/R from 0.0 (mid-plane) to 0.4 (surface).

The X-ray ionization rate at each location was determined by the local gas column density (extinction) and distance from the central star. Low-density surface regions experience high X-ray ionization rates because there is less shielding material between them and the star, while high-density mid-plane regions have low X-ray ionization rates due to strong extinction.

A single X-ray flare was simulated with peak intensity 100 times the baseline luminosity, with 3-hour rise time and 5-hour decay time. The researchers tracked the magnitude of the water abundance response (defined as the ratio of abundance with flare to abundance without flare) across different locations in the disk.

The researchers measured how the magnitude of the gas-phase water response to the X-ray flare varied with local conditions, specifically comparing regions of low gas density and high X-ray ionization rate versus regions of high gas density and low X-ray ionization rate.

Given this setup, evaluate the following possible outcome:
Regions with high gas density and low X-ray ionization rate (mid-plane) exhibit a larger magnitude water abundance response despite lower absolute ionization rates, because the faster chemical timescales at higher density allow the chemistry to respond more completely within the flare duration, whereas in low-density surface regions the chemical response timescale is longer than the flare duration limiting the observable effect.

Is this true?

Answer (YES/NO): NO